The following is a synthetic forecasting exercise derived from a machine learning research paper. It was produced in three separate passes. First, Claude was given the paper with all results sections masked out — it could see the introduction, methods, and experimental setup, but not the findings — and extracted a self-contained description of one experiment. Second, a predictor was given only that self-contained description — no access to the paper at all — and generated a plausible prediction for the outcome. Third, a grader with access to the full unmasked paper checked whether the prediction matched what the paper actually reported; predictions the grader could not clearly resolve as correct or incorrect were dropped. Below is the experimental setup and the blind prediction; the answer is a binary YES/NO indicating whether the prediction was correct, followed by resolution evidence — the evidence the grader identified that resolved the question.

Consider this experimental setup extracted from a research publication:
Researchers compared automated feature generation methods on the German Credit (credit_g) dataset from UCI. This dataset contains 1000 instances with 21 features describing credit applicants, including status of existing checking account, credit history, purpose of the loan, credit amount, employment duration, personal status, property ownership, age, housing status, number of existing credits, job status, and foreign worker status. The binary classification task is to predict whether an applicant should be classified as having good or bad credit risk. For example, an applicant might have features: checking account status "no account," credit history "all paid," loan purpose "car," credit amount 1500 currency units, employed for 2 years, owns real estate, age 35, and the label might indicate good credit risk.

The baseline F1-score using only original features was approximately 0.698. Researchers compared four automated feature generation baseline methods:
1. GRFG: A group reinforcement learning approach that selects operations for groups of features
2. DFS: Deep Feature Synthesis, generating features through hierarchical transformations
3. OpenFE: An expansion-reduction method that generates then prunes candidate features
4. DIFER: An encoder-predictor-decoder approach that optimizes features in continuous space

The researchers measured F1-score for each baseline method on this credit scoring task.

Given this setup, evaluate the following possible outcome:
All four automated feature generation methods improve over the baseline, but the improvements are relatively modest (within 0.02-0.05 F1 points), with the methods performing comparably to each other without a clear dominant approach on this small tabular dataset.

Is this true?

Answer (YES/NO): NO